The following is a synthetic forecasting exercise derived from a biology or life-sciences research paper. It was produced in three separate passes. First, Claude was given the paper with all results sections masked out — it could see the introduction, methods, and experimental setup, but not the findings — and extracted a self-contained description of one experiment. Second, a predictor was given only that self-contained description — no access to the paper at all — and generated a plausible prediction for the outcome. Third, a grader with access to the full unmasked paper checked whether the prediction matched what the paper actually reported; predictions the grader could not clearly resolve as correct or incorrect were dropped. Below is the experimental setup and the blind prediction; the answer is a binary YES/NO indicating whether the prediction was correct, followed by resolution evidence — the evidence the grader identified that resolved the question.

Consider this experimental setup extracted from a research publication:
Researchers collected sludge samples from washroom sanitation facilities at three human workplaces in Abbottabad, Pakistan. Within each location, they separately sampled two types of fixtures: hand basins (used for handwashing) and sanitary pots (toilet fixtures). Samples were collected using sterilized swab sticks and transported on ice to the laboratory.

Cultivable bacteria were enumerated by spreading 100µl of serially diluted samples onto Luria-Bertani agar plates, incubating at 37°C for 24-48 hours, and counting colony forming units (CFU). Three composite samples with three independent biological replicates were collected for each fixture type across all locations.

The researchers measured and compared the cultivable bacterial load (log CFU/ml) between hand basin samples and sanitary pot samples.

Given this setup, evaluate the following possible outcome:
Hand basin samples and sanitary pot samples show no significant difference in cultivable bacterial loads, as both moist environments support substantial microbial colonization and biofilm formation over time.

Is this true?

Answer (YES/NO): YES